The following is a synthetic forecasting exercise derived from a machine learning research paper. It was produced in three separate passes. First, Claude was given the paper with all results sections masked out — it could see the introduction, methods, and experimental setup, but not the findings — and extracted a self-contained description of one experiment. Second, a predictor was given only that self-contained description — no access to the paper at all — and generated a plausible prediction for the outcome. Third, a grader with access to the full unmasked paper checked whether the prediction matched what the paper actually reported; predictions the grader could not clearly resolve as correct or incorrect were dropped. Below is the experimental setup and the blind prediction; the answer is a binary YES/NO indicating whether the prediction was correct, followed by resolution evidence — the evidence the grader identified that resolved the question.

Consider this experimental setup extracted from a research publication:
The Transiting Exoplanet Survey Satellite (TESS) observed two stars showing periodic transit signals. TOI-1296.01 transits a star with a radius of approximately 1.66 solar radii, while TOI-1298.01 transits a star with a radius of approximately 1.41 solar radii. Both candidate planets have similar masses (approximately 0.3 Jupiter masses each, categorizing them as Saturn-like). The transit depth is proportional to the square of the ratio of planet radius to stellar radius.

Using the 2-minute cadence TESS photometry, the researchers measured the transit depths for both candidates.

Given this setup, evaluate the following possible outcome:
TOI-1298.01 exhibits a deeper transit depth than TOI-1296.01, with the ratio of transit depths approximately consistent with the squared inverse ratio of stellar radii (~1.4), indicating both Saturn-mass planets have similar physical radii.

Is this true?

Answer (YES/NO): NO